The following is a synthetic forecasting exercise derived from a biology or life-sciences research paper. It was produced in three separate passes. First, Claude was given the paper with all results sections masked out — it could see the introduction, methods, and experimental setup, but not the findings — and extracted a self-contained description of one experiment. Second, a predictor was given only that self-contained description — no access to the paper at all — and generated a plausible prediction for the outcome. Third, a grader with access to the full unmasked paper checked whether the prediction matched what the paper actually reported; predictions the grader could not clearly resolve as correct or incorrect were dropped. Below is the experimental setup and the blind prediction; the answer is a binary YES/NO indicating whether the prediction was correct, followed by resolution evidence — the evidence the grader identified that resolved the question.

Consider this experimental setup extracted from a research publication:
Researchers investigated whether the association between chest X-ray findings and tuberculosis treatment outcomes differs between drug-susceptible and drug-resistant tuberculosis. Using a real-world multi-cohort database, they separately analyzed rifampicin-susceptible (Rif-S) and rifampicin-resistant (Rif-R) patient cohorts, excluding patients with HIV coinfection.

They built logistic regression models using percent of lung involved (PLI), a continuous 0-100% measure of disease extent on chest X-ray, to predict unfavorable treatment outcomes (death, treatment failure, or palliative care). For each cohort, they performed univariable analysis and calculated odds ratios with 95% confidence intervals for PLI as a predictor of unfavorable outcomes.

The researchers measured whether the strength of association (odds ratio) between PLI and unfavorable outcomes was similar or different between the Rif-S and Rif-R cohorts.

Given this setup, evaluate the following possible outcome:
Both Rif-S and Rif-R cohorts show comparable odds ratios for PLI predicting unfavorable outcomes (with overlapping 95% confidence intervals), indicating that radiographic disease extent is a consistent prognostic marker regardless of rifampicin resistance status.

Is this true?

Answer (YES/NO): YES